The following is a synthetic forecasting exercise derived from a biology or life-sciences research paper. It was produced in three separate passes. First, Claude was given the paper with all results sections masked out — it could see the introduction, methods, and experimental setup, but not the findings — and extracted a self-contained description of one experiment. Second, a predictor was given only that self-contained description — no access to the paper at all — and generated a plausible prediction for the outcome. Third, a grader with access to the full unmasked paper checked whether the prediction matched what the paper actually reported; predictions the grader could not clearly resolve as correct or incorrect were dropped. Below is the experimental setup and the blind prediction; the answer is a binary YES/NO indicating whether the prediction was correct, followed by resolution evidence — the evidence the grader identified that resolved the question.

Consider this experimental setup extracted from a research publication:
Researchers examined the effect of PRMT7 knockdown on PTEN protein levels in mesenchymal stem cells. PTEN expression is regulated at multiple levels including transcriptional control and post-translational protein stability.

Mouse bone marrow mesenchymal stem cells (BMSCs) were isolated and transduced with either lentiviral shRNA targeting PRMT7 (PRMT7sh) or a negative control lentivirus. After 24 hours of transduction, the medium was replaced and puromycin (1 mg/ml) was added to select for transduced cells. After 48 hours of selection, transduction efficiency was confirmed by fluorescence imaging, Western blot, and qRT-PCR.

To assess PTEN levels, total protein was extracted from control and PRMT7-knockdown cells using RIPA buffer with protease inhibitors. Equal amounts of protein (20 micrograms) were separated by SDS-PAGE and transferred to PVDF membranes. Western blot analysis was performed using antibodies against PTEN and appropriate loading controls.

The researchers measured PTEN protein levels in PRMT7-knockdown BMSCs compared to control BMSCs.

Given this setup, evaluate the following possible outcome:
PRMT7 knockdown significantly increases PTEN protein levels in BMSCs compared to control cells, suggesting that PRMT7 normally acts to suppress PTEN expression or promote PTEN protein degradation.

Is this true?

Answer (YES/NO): NO